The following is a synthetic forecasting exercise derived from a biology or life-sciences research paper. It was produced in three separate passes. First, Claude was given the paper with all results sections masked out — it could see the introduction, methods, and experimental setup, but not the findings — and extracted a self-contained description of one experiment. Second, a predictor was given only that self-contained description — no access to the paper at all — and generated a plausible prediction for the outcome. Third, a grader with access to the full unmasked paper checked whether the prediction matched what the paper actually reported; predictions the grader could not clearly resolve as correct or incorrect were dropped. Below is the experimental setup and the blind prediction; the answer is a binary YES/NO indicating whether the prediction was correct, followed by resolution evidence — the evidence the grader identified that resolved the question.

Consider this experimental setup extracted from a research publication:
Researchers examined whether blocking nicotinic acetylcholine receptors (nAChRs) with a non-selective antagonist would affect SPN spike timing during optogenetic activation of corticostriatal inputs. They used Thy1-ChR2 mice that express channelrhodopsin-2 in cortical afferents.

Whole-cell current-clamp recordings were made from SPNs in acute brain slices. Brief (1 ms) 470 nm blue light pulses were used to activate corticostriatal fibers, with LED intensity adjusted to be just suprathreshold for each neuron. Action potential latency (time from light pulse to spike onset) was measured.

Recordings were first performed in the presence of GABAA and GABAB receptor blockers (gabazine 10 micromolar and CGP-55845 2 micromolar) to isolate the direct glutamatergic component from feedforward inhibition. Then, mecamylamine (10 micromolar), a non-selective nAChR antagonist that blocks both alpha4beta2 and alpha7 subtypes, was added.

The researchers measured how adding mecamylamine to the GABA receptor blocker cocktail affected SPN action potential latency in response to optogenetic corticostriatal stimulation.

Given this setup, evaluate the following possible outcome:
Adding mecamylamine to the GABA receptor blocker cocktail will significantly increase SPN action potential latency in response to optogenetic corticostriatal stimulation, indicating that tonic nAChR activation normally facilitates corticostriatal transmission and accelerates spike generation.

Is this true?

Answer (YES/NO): NO